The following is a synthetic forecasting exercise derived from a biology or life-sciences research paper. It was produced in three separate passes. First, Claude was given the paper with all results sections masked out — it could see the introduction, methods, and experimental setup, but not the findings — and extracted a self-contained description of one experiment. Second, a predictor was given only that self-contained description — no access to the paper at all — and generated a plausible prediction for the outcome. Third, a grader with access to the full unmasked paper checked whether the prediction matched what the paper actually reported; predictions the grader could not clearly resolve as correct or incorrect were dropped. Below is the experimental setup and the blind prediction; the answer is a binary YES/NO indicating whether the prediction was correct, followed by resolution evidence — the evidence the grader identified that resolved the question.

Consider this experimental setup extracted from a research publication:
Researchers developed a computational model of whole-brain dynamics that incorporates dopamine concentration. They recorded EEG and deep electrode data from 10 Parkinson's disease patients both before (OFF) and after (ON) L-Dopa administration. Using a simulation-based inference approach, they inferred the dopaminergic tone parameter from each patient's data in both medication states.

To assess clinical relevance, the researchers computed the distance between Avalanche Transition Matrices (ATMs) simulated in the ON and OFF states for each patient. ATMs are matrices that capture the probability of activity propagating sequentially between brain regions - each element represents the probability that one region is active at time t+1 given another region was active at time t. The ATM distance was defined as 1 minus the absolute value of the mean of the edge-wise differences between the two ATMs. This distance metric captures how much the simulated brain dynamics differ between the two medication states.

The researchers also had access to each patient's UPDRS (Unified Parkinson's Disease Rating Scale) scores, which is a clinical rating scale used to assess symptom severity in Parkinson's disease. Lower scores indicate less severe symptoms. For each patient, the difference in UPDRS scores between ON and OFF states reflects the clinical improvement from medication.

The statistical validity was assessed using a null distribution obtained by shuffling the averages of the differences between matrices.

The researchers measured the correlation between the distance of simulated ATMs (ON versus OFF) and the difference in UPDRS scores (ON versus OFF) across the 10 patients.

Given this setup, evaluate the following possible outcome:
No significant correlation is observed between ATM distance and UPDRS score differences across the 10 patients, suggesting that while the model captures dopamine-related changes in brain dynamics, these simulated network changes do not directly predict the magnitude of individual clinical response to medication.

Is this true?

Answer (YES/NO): NO